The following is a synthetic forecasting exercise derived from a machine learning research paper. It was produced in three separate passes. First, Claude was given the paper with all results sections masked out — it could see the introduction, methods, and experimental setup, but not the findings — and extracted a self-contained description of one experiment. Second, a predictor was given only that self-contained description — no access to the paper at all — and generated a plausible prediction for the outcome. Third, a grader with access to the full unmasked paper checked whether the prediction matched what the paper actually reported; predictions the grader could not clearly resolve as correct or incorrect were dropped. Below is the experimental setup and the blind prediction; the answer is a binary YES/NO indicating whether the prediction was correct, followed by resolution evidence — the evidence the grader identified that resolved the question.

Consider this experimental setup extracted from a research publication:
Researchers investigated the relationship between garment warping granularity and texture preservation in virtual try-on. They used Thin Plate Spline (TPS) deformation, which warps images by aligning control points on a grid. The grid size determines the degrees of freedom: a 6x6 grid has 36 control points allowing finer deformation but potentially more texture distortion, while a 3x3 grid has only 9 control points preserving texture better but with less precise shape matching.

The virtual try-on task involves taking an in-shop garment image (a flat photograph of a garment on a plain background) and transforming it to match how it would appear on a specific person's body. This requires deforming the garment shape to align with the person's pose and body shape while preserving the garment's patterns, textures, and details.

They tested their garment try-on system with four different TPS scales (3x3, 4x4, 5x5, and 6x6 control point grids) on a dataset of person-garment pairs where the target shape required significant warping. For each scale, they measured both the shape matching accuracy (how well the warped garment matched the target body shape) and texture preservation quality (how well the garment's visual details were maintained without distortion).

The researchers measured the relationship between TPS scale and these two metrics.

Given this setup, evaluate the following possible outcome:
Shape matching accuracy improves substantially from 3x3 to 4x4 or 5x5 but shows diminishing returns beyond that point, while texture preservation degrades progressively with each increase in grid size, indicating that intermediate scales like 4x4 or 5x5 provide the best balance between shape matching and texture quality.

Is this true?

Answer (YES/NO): NO